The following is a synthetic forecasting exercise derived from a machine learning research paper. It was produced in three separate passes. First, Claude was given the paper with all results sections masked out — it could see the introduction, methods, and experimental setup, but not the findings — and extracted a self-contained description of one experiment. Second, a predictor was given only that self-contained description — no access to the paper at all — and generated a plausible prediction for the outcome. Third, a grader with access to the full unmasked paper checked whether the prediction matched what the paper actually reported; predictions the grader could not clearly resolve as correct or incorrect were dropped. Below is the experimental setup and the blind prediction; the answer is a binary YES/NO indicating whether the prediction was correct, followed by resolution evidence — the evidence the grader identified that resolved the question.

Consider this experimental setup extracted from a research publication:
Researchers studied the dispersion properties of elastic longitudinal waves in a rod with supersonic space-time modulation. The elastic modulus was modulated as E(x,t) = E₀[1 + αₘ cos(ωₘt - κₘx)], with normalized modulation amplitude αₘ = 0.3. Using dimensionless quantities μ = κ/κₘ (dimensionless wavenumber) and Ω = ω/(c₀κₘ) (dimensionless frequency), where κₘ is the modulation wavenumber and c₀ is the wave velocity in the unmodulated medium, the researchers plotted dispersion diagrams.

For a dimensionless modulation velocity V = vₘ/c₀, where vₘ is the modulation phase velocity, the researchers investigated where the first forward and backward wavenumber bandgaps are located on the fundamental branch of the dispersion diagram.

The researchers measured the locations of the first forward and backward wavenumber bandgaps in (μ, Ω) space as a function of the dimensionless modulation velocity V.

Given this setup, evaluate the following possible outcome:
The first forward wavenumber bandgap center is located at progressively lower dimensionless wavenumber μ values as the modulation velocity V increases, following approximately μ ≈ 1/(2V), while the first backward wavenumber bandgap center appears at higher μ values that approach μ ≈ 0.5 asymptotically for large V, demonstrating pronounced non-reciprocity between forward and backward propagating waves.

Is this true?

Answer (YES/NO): NO